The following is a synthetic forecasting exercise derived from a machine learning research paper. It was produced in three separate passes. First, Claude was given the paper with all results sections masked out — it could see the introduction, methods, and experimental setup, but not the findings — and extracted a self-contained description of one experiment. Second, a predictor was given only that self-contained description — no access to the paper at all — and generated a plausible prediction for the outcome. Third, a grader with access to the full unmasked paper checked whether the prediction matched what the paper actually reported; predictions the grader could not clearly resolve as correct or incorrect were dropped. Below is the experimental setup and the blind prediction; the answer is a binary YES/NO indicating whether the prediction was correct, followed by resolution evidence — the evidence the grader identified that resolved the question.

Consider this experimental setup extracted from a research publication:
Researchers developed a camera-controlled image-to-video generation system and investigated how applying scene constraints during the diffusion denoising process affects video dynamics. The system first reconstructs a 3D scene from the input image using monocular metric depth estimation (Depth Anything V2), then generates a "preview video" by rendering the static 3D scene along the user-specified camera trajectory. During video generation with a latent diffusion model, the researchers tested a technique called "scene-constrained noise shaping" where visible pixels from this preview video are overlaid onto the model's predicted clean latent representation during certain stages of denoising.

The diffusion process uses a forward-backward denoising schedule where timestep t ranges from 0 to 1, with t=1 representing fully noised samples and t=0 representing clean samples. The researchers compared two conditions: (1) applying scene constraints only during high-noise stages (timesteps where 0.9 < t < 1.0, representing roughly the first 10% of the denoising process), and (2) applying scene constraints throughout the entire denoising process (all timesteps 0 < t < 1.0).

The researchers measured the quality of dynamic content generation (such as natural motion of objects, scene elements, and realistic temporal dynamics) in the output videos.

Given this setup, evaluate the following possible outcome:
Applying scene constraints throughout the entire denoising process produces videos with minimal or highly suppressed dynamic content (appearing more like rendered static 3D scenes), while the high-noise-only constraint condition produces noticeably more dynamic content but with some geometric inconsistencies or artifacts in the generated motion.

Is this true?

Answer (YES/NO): NO